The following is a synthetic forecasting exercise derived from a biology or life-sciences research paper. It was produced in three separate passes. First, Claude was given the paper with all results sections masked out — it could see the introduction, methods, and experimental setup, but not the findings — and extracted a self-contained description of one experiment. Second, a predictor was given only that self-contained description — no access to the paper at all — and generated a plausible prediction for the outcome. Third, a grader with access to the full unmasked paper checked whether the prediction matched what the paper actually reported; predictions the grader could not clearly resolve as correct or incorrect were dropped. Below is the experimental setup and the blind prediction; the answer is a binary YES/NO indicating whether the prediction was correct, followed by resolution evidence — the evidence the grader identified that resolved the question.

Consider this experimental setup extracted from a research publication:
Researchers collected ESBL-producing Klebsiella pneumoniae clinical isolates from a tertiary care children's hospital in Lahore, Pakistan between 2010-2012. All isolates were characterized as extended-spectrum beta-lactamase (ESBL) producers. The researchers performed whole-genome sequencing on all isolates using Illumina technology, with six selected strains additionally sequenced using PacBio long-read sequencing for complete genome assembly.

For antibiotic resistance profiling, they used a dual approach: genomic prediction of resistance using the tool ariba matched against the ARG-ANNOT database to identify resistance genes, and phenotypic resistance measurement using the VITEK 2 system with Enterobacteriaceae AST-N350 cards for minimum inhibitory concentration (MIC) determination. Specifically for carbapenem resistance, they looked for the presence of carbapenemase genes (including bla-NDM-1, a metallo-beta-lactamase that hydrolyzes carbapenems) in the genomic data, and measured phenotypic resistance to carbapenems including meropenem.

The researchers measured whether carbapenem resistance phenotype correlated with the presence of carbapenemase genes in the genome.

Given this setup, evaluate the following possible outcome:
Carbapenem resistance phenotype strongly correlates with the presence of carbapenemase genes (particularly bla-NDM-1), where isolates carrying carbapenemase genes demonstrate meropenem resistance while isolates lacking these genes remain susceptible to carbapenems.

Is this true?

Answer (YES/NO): YES